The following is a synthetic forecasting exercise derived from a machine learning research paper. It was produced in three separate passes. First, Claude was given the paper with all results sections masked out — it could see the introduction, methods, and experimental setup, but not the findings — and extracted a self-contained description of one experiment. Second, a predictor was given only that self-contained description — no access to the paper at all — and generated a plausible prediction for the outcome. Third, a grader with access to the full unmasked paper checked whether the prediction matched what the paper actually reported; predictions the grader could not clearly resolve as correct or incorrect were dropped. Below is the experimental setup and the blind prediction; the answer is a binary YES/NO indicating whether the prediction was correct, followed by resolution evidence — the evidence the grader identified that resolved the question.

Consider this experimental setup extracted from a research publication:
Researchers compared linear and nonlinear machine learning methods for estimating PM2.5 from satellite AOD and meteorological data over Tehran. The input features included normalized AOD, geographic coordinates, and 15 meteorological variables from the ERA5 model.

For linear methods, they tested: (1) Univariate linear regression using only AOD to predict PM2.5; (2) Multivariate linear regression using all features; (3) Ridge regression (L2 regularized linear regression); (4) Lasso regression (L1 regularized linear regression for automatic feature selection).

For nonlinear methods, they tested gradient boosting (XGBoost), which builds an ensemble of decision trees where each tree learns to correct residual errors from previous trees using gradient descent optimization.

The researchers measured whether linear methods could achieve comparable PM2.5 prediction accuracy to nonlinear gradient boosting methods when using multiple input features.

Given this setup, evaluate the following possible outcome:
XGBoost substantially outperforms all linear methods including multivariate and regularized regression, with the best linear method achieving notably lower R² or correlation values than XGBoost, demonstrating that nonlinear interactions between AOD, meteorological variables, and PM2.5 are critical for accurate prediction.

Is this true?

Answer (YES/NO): YES